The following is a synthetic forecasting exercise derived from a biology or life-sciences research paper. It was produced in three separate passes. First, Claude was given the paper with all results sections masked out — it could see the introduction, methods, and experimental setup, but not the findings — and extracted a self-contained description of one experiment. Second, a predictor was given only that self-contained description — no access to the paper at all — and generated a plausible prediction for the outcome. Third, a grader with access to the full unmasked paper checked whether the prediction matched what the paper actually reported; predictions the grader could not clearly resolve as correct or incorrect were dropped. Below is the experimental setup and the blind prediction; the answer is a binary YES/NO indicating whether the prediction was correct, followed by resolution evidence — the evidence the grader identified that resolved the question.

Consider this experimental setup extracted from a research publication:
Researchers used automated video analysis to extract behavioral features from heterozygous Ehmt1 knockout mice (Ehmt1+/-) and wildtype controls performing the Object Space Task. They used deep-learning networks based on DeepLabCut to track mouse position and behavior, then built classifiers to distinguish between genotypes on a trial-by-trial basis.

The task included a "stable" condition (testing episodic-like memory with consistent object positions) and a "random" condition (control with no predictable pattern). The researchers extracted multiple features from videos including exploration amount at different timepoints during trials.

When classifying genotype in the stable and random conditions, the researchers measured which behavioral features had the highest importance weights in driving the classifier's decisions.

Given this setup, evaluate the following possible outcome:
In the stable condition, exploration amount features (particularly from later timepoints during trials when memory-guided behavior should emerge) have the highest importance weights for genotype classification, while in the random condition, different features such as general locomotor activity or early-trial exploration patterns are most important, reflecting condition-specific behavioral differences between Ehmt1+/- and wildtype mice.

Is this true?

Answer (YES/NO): NO